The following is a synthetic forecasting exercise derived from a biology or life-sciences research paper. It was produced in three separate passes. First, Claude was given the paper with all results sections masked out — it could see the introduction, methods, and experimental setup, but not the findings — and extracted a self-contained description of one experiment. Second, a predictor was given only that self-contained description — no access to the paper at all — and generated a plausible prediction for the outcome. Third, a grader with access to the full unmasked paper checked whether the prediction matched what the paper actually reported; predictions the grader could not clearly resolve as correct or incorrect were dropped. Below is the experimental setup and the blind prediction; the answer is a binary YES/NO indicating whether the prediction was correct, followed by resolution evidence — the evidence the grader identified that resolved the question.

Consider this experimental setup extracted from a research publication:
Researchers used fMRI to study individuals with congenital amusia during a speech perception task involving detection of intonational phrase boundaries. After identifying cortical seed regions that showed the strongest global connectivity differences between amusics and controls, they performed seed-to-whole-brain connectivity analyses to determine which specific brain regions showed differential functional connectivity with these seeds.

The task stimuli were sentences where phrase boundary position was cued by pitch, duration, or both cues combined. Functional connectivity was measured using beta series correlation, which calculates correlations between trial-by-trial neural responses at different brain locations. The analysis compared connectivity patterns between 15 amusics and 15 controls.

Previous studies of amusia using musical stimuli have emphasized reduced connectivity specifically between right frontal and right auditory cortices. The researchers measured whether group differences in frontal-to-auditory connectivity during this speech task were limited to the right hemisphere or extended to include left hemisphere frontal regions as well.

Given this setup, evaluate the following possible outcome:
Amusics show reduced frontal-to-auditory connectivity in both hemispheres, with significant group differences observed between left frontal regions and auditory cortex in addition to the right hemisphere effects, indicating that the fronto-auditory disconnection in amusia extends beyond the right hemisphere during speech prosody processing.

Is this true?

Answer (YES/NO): YES